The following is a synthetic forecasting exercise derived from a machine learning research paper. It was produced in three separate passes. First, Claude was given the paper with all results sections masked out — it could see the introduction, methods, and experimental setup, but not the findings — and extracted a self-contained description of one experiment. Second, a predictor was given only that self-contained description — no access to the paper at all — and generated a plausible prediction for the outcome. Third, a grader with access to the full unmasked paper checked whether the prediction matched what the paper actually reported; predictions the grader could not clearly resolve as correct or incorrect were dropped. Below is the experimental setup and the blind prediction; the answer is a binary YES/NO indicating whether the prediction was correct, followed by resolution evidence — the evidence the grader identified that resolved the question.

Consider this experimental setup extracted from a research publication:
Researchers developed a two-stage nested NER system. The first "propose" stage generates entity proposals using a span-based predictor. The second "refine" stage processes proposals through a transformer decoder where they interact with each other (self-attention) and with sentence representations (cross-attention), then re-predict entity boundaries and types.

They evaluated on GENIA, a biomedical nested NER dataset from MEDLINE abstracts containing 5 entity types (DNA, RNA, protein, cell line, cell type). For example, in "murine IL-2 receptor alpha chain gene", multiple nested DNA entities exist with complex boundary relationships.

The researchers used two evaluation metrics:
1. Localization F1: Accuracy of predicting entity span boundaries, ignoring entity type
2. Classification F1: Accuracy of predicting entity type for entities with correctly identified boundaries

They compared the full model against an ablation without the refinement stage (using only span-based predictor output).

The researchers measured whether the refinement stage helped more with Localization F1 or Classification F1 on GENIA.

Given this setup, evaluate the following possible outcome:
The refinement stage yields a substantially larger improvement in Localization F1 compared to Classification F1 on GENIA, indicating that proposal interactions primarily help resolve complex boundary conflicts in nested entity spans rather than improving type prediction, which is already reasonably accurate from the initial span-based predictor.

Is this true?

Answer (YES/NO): NO